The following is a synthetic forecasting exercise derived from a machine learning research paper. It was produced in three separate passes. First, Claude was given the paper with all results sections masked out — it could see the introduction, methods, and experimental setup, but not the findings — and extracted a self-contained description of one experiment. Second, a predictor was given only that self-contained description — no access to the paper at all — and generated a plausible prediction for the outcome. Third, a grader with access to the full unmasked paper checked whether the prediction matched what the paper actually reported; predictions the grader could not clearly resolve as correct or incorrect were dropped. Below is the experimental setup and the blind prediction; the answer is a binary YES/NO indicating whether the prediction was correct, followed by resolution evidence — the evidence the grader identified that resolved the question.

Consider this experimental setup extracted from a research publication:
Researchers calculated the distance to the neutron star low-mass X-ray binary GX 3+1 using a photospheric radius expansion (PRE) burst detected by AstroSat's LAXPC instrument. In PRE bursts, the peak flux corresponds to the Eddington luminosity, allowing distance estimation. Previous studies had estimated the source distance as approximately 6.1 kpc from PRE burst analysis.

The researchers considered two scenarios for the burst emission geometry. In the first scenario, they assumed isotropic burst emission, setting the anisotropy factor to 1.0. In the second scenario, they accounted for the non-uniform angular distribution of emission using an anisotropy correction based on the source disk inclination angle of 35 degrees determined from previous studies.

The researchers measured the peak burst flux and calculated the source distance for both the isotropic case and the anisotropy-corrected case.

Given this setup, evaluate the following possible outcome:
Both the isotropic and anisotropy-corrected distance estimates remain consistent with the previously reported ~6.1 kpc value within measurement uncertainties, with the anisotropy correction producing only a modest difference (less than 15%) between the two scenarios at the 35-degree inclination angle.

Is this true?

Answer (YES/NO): NO